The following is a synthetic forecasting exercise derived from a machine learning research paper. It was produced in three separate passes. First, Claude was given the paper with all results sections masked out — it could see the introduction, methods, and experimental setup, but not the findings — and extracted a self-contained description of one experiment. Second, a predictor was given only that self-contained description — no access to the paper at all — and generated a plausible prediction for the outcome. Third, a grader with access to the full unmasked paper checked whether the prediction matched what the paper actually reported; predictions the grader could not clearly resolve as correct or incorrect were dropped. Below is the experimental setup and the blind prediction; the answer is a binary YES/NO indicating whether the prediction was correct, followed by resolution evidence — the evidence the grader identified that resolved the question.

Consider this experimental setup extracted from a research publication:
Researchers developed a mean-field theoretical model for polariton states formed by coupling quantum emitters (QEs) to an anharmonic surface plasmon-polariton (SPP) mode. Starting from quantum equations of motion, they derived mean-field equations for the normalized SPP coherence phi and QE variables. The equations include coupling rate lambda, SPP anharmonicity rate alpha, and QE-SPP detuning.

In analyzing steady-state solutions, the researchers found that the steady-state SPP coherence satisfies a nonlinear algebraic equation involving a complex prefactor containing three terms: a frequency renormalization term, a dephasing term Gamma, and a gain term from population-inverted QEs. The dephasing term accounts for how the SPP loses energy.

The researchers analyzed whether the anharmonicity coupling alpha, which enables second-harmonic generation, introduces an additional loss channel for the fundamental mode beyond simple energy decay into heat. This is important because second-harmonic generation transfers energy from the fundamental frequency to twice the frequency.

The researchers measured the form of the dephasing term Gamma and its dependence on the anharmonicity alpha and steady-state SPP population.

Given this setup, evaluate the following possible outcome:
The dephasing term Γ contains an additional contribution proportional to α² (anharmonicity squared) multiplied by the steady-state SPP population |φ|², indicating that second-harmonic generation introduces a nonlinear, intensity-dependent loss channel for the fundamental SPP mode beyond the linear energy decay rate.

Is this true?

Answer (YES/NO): YES